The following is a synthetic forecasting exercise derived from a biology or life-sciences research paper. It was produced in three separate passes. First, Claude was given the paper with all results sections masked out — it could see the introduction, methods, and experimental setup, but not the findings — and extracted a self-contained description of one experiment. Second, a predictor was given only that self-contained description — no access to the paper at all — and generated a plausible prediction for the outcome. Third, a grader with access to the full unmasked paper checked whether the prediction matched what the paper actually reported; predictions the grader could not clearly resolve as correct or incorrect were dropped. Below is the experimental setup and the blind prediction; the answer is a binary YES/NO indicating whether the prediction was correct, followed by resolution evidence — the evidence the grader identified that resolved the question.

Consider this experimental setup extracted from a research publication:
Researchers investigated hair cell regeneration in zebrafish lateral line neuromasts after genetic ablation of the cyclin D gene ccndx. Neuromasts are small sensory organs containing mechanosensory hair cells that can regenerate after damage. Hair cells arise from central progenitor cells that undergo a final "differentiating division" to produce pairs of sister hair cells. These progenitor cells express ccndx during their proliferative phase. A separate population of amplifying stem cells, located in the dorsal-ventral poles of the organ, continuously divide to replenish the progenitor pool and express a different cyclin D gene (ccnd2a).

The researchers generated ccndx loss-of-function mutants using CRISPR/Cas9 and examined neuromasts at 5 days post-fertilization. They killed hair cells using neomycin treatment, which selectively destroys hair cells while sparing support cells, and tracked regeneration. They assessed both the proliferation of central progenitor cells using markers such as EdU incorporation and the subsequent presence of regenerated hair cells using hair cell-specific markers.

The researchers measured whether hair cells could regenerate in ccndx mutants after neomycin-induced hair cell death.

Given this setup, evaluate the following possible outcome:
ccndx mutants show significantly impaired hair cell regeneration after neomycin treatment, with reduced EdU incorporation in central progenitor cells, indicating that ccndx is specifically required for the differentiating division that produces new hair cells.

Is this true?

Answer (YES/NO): YES